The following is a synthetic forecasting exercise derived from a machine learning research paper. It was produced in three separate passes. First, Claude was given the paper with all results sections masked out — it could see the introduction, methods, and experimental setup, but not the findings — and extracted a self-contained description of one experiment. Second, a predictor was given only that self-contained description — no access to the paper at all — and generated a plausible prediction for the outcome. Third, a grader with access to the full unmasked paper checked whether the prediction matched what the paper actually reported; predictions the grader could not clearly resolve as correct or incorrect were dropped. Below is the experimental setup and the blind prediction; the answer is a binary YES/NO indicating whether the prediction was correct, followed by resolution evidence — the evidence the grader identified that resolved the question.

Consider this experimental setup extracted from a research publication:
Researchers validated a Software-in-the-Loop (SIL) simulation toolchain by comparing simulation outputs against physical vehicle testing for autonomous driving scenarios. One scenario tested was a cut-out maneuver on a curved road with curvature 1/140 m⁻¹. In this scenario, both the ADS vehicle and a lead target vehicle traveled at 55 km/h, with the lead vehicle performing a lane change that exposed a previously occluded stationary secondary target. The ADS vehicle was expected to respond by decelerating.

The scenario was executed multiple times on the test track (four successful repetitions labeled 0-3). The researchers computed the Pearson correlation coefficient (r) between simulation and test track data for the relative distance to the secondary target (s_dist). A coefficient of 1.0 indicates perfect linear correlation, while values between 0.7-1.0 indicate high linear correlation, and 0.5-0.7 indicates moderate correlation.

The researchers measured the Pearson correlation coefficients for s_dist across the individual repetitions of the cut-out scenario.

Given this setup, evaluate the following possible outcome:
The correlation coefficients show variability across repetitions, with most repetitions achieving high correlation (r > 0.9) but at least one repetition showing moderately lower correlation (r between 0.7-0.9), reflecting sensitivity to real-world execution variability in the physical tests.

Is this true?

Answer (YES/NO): YES